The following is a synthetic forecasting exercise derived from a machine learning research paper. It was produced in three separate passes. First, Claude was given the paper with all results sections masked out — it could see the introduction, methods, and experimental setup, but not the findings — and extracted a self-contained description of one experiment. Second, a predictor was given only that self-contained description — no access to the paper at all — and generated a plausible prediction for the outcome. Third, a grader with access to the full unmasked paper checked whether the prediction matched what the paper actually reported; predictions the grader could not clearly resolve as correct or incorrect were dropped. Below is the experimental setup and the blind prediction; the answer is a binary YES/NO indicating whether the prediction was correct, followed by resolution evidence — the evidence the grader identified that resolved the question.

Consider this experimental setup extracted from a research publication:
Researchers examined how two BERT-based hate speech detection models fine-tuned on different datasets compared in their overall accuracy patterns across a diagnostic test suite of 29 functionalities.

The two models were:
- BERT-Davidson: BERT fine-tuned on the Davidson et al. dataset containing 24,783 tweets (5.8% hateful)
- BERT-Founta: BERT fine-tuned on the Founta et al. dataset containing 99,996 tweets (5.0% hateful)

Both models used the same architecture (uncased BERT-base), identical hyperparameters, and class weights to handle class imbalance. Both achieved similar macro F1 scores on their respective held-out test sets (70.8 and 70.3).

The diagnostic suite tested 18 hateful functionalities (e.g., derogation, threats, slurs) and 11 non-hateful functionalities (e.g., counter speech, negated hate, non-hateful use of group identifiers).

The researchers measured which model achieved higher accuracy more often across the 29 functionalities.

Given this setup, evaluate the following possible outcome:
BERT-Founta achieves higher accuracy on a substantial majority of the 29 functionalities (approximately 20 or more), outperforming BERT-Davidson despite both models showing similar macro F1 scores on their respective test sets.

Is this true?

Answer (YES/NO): NO